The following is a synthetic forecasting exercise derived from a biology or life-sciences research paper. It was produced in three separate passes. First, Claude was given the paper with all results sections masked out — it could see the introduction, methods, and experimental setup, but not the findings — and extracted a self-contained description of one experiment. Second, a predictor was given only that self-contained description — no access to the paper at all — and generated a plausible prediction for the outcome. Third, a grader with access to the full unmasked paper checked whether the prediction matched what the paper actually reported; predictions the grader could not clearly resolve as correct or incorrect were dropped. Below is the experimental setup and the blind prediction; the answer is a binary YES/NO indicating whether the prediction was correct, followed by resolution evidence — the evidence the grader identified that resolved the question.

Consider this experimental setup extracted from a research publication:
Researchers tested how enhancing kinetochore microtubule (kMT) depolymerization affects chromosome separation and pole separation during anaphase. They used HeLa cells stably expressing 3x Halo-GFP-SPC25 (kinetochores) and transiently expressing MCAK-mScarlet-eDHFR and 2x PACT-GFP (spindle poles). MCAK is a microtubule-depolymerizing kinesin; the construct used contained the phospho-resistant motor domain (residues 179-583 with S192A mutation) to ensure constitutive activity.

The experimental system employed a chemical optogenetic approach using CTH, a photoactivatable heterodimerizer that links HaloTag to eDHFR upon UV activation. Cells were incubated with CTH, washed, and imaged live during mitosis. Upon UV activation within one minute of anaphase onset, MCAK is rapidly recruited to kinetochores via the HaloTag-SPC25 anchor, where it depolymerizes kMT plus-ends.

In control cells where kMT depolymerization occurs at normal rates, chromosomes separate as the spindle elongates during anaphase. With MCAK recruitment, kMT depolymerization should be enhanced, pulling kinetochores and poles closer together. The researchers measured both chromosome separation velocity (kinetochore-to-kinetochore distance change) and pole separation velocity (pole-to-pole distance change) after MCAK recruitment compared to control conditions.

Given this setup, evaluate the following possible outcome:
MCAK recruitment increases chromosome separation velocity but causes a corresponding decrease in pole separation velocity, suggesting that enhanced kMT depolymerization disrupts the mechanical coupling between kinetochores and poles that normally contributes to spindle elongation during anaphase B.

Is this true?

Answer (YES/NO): NO